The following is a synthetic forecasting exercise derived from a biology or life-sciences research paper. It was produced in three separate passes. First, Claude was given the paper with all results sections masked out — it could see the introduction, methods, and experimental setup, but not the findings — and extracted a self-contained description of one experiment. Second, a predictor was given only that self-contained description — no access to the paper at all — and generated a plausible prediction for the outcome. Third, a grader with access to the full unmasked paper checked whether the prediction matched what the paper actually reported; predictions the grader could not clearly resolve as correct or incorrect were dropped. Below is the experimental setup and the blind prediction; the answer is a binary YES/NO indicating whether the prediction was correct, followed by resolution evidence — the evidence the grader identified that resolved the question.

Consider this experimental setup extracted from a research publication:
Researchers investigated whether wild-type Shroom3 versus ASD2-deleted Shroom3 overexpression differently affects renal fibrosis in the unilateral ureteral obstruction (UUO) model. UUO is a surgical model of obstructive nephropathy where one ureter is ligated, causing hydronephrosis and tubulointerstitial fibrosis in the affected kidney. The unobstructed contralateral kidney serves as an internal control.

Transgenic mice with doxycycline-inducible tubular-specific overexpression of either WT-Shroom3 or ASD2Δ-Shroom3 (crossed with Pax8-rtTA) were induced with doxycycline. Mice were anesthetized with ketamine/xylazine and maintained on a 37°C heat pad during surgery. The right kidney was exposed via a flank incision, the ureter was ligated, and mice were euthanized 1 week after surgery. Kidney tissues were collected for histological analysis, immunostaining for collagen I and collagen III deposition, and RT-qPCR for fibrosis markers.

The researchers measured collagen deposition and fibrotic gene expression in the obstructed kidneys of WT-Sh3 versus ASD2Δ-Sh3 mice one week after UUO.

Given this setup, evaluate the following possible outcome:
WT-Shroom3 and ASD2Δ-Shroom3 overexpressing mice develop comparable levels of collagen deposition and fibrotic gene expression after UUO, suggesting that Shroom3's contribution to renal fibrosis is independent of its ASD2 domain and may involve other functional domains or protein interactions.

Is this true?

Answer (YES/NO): NO